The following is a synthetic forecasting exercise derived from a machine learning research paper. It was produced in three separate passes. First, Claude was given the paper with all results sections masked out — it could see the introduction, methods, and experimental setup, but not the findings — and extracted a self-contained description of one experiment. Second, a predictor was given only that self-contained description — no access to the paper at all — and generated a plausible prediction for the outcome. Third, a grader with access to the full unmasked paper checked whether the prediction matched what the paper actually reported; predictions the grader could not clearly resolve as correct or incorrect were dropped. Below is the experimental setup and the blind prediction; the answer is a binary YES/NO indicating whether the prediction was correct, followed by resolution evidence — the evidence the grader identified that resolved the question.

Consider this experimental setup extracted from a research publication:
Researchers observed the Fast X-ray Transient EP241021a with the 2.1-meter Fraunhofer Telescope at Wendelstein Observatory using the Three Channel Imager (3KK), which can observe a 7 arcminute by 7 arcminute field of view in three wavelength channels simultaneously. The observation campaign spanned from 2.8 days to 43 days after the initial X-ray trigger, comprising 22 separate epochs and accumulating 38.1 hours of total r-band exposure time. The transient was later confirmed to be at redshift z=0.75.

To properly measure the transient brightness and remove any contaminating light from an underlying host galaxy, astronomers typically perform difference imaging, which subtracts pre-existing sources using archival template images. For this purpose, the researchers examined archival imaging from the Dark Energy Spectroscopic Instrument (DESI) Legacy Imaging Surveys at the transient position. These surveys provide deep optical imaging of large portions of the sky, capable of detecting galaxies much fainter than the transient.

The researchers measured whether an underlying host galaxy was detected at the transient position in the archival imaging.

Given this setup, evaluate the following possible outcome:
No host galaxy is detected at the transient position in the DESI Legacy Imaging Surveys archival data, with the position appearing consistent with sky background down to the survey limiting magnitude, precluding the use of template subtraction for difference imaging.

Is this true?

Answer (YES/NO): YES